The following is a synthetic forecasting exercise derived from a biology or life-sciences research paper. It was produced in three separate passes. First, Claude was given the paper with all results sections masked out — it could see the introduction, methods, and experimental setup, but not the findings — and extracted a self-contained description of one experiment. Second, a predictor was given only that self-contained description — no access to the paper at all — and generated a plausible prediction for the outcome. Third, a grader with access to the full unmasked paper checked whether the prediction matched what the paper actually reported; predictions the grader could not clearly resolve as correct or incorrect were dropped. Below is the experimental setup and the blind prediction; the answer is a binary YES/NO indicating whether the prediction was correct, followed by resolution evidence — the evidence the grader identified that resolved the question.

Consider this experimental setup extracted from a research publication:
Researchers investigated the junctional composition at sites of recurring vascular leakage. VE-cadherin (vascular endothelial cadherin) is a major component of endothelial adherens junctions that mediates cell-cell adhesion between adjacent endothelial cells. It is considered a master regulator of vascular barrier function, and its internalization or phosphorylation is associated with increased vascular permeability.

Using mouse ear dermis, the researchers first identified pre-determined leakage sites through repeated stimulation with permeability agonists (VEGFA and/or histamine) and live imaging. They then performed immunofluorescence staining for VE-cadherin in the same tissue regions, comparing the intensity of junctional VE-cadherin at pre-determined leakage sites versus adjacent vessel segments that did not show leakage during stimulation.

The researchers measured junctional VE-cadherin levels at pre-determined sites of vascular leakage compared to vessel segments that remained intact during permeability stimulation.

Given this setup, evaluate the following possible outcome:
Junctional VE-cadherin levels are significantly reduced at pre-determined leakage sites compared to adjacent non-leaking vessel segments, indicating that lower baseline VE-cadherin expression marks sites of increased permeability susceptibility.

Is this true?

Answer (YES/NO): NO